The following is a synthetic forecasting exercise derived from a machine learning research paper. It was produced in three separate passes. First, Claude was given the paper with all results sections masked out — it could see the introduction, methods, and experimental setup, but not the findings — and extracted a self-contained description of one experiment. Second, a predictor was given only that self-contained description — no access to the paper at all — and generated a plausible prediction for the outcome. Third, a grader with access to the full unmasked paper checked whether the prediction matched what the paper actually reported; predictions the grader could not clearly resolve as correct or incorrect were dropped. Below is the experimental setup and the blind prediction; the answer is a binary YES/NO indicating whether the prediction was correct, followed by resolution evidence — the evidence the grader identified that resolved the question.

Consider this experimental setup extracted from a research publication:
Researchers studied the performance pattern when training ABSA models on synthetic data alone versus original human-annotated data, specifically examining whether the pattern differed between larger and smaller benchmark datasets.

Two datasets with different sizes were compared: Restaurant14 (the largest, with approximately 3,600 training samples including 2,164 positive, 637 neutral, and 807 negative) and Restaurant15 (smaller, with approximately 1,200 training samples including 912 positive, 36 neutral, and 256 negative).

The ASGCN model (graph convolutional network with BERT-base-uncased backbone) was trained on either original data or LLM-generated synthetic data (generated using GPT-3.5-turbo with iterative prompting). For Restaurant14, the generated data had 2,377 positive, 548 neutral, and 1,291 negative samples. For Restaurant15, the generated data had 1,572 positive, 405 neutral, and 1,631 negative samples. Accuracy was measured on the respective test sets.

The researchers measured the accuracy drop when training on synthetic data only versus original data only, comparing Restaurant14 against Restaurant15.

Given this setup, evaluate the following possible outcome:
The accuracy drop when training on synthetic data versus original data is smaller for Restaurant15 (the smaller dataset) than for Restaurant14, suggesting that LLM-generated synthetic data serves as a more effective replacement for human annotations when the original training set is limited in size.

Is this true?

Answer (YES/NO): YES